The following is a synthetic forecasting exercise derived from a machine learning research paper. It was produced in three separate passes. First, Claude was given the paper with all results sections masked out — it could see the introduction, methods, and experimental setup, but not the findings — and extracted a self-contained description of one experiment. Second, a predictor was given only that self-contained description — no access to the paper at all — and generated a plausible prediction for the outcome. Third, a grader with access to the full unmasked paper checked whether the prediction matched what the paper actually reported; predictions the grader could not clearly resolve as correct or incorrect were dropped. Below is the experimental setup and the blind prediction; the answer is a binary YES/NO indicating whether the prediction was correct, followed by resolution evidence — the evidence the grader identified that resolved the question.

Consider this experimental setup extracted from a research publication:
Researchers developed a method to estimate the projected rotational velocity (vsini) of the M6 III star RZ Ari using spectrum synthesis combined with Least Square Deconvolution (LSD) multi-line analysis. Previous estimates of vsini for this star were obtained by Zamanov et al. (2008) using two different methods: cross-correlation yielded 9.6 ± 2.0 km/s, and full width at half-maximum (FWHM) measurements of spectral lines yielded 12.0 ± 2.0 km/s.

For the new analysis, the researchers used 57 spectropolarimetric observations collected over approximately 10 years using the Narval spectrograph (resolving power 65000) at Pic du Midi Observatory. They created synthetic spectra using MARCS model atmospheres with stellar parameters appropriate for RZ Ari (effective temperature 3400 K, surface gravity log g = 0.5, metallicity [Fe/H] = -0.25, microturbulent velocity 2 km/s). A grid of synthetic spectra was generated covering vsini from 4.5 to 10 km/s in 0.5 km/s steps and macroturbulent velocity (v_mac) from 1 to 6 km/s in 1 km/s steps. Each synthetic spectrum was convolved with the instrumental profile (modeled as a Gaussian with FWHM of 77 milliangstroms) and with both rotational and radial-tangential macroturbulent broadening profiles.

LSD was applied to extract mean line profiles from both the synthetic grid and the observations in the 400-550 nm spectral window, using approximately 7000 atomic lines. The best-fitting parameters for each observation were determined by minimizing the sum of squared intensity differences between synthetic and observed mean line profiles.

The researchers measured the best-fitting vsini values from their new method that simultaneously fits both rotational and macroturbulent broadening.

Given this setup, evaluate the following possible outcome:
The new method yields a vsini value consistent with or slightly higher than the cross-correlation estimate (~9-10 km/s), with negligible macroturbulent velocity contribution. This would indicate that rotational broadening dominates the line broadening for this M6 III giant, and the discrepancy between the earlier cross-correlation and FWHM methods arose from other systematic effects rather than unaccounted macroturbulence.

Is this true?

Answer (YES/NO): NO